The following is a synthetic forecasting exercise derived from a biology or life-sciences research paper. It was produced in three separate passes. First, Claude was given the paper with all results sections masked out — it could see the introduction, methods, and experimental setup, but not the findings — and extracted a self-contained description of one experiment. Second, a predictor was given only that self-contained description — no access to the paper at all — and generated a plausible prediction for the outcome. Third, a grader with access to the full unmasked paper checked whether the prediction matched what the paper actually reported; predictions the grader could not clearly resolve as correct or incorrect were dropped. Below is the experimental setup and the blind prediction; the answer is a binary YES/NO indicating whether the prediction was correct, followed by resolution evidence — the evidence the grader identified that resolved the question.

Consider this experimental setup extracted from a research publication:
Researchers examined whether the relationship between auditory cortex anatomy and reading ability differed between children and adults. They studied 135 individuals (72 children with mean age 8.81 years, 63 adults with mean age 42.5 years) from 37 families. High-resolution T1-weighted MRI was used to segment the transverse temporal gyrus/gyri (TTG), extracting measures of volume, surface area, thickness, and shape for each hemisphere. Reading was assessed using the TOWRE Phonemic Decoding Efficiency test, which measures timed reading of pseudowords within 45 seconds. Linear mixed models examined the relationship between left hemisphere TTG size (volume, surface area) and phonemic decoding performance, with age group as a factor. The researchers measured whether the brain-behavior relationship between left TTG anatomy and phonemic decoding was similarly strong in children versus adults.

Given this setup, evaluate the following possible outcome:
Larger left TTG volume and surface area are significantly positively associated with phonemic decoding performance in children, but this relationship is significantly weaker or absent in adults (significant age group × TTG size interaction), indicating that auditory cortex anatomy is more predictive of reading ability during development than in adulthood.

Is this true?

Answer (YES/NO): YES